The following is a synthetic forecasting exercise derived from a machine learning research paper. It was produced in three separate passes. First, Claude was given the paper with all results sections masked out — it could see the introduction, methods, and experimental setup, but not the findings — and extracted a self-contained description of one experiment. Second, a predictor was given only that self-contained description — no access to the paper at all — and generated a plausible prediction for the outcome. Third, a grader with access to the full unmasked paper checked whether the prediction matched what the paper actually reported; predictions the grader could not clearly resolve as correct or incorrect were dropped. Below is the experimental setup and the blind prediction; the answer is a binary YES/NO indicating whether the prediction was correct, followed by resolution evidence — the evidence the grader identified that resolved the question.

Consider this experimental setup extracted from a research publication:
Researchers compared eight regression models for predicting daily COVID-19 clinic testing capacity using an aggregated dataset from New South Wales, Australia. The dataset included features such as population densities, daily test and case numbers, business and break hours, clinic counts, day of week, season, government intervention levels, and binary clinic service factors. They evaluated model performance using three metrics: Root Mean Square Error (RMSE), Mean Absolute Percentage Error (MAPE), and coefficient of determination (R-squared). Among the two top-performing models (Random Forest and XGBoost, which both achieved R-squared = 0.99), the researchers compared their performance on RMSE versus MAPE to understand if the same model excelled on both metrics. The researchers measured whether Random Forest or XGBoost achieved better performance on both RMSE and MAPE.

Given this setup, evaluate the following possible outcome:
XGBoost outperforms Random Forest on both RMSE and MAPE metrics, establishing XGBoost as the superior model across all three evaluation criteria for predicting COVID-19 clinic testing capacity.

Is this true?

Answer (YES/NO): NO